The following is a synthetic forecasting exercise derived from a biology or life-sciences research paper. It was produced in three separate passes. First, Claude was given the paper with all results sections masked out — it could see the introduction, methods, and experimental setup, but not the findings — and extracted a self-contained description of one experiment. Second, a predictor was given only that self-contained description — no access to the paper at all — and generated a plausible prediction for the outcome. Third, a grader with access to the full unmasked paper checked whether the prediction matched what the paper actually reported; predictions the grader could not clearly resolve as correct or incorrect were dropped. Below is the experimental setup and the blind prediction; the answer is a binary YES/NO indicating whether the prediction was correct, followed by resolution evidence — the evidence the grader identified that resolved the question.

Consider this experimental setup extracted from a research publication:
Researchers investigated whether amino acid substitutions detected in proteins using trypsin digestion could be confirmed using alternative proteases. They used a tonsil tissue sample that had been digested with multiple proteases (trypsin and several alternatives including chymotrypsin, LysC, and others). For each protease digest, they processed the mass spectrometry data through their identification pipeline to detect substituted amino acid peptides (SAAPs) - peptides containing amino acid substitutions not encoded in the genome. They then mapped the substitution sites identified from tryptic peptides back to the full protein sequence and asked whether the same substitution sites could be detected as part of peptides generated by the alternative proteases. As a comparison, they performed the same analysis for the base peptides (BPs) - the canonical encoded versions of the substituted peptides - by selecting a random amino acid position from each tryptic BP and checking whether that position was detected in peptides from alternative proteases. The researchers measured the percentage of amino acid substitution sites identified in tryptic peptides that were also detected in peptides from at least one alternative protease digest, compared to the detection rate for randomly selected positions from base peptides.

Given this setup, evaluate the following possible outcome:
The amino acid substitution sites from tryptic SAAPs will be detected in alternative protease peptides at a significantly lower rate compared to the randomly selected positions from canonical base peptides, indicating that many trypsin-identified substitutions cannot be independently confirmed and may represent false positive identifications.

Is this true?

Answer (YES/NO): NO